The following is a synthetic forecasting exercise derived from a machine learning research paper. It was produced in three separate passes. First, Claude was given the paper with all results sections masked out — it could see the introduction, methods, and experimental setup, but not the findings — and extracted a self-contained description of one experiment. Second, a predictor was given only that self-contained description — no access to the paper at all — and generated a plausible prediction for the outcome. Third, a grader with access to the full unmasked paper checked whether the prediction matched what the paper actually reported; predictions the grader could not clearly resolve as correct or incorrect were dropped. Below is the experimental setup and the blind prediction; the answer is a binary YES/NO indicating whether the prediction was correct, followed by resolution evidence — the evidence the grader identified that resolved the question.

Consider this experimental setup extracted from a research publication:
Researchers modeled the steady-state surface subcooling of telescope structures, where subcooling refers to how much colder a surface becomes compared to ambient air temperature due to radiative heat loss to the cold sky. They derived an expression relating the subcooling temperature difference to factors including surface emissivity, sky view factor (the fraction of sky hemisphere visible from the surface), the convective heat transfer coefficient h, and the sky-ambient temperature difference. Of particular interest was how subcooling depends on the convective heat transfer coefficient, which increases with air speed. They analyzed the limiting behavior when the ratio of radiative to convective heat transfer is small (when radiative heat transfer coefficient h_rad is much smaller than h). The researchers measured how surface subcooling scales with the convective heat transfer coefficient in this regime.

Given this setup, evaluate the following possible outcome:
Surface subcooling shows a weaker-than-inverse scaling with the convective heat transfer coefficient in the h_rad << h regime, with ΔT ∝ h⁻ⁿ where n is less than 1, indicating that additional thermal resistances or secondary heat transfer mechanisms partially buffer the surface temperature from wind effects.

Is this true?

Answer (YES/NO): NO